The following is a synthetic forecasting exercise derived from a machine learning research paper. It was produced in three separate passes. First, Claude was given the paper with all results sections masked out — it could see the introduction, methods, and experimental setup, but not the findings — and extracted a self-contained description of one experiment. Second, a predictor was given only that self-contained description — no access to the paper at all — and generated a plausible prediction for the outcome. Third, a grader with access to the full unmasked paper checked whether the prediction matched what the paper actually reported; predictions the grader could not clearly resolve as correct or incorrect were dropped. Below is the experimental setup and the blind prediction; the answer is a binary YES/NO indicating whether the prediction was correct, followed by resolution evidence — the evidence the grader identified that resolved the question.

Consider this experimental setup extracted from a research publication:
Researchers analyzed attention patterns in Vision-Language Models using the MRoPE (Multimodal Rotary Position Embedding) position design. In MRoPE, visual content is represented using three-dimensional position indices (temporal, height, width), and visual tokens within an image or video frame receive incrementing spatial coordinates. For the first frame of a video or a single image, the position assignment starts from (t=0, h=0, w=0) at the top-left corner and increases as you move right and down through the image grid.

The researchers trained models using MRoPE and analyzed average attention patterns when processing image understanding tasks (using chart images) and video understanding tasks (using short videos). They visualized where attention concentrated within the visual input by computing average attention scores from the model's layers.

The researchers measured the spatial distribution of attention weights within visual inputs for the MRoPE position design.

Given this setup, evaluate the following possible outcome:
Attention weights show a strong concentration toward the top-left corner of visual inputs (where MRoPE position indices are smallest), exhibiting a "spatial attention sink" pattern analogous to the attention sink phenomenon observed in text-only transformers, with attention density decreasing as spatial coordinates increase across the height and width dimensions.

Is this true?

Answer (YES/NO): YES